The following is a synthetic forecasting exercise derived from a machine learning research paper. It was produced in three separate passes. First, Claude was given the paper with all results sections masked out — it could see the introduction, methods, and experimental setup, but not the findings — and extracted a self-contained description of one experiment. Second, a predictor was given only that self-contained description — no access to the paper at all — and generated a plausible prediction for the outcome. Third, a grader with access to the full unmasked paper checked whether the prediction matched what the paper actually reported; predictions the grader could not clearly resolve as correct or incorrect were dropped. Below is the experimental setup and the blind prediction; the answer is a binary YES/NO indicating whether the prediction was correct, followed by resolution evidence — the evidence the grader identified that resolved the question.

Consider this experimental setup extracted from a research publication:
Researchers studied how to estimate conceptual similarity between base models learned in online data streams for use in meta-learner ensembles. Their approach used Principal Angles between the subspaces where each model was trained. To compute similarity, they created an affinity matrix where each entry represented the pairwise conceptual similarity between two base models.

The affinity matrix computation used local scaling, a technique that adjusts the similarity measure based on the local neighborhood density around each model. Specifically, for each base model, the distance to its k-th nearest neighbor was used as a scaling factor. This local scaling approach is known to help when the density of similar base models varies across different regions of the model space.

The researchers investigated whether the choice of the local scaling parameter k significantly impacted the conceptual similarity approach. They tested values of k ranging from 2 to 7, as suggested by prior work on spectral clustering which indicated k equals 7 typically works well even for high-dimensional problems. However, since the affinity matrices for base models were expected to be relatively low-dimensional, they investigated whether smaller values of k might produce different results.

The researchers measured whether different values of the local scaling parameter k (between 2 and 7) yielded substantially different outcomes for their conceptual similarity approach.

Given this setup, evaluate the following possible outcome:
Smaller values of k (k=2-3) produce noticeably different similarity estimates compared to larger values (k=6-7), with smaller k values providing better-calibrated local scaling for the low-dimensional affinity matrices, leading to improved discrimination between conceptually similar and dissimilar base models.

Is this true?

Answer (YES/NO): NO